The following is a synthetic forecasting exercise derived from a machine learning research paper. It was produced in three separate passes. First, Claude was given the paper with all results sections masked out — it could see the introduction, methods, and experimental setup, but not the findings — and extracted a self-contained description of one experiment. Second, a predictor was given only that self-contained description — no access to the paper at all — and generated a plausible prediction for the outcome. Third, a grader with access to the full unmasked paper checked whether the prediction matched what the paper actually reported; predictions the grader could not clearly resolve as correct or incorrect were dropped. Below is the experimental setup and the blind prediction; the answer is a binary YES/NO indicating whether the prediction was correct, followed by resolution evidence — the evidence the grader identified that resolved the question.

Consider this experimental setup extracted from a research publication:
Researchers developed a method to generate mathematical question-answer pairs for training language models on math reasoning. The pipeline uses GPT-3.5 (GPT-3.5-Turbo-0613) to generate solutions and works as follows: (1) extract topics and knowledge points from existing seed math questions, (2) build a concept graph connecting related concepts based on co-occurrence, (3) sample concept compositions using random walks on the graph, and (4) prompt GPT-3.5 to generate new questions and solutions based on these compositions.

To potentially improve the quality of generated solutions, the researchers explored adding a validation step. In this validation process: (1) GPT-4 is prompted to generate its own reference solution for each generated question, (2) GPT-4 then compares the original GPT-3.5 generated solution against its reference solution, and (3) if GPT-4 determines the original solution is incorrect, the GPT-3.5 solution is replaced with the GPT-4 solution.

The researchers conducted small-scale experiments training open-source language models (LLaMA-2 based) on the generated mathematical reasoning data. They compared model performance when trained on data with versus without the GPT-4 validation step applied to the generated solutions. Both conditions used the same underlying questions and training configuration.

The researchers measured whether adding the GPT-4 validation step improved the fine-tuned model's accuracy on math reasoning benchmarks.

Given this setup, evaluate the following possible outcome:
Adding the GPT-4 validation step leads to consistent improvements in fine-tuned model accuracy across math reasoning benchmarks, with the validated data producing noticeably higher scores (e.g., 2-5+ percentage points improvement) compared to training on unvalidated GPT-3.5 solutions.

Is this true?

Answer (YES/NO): NO